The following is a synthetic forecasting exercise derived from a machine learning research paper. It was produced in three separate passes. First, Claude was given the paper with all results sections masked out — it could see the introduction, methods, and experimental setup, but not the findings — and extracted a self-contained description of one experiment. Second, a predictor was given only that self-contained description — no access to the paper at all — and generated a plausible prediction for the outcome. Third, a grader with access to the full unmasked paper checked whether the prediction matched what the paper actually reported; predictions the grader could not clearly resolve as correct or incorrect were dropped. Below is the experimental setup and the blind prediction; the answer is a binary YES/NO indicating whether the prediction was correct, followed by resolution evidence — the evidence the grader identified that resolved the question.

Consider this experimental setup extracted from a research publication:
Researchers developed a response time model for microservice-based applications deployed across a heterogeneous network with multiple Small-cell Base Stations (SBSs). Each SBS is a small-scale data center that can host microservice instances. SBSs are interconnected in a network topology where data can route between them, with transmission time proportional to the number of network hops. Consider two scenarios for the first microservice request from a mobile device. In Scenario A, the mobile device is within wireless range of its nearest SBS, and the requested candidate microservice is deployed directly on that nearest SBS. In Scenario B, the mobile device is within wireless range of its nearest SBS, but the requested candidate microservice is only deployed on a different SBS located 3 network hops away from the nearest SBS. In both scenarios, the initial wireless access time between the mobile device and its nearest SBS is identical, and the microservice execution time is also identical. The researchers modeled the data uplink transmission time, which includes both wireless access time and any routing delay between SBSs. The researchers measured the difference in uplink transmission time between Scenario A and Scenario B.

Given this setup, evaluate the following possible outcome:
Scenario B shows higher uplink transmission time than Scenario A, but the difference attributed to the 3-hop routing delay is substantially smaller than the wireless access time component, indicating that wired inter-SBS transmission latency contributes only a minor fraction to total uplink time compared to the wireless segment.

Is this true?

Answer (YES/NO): NO